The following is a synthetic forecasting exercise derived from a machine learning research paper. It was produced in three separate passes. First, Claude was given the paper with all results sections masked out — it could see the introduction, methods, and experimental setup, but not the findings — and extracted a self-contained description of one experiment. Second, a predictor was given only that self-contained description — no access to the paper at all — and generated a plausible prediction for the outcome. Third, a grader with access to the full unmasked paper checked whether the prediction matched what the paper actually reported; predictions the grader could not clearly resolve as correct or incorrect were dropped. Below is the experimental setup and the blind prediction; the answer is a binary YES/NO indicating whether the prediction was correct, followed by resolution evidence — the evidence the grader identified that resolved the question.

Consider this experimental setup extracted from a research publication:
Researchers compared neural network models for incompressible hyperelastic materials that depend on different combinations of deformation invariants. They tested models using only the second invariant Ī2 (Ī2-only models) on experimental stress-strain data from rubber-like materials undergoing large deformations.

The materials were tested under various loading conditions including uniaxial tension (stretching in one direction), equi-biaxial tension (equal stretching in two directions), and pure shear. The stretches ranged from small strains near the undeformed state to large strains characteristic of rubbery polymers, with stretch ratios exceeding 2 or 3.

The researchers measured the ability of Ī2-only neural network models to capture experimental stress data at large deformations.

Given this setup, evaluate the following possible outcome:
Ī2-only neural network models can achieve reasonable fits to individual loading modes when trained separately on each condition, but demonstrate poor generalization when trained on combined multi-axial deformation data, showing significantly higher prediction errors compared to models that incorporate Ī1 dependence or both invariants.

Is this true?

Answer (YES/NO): NO